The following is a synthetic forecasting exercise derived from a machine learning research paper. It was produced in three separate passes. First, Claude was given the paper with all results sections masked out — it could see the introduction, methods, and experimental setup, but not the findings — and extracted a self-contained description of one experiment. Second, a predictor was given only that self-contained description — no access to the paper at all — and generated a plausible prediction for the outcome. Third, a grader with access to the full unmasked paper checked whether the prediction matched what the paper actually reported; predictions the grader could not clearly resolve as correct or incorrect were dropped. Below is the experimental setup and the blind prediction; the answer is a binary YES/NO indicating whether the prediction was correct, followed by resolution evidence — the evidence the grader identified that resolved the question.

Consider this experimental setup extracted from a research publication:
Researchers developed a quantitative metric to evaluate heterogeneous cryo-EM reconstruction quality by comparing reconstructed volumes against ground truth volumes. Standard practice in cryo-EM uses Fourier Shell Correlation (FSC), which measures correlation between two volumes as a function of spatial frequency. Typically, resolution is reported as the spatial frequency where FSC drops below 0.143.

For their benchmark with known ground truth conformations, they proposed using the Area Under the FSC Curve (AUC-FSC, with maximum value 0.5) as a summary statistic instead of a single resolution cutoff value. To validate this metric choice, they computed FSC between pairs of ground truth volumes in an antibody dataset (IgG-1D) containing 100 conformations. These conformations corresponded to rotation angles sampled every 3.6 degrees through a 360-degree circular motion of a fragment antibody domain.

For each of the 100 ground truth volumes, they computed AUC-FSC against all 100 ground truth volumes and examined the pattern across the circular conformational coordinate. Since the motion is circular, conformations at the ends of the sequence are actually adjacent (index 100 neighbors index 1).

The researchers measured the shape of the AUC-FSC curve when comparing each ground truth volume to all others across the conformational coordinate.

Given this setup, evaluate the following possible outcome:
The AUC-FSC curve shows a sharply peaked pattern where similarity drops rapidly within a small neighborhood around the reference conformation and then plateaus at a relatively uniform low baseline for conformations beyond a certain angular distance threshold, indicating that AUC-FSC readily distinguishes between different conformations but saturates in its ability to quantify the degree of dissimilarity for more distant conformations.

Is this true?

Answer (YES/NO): NO